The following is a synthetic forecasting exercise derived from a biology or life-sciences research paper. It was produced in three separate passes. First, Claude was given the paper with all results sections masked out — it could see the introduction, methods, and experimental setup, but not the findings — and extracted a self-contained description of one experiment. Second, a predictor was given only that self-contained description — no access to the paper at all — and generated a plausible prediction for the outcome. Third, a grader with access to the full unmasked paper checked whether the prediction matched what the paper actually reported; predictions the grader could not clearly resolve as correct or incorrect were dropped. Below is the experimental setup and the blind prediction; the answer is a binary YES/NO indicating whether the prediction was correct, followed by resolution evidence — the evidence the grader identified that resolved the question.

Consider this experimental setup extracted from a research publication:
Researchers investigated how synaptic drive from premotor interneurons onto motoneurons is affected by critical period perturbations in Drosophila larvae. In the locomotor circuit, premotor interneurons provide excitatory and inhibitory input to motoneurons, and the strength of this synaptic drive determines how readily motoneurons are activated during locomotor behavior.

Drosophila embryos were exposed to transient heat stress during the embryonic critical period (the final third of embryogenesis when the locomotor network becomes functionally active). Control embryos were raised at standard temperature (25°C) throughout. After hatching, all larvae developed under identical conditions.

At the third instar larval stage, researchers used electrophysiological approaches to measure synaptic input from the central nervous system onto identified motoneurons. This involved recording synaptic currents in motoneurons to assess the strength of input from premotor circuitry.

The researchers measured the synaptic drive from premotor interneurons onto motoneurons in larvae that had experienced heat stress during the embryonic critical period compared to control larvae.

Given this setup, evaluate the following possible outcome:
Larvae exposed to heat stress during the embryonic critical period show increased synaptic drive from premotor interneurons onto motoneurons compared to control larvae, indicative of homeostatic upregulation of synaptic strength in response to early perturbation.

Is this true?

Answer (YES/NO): NO